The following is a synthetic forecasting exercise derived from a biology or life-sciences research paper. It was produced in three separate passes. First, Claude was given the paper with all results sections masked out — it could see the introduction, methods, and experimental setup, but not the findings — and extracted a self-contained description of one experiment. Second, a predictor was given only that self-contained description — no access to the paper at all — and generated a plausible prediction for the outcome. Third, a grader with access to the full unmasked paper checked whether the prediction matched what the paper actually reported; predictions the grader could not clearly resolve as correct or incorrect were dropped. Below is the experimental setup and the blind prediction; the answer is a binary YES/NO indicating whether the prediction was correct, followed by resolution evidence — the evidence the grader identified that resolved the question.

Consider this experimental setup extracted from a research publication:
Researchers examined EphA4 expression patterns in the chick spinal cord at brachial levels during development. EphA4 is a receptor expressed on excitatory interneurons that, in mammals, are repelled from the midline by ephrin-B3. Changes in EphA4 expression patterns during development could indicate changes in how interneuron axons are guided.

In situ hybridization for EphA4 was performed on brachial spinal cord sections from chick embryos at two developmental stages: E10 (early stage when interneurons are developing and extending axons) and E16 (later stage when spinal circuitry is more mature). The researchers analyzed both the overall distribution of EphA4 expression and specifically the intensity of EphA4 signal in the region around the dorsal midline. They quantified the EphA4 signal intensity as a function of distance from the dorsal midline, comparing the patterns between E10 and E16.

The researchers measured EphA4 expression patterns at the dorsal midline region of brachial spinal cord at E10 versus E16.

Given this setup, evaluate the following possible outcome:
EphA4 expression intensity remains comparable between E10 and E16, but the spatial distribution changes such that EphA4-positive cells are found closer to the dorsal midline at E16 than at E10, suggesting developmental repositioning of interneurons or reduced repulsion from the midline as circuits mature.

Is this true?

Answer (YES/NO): NO